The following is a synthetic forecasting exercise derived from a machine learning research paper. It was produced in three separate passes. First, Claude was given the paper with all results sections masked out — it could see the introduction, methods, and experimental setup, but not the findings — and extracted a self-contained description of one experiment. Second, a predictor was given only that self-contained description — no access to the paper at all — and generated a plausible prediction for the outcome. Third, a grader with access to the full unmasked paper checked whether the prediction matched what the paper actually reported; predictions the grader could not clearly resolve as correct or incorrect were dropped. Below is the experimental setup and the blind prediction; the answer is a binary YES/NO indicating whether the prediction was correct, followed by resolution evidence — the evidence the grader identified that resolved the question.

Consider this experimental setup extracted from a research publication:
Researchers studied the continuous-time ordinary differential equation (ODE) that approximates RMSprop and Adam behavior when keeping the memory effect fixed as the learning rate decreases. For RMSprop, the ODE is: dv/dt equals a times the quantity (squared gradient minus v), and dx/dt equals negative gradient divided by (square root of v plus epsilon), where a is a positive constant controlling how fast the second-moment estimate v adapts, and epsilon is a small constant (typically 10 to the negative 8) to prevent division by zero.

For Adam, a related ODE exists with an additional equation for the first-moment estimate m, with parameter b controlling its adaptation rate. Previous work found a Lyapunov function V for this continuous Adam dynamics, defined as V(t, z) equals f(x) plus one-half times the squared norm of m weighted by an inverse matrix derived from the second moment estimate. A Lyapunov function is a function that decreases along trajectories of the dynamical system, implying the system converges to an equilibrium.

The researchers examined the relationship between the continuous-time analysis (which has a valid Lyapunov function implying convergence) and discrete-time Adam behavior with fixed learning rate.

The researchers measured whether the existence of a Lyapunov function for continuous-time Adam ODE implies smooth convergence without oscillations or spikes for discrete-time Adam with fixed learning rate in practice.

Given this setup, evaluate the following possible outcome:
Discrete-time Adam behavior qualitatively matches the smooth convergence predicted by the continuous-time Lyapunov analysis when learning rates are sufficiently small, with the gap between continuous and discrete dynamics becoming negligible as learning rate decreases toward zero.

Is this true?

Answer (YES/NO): NO